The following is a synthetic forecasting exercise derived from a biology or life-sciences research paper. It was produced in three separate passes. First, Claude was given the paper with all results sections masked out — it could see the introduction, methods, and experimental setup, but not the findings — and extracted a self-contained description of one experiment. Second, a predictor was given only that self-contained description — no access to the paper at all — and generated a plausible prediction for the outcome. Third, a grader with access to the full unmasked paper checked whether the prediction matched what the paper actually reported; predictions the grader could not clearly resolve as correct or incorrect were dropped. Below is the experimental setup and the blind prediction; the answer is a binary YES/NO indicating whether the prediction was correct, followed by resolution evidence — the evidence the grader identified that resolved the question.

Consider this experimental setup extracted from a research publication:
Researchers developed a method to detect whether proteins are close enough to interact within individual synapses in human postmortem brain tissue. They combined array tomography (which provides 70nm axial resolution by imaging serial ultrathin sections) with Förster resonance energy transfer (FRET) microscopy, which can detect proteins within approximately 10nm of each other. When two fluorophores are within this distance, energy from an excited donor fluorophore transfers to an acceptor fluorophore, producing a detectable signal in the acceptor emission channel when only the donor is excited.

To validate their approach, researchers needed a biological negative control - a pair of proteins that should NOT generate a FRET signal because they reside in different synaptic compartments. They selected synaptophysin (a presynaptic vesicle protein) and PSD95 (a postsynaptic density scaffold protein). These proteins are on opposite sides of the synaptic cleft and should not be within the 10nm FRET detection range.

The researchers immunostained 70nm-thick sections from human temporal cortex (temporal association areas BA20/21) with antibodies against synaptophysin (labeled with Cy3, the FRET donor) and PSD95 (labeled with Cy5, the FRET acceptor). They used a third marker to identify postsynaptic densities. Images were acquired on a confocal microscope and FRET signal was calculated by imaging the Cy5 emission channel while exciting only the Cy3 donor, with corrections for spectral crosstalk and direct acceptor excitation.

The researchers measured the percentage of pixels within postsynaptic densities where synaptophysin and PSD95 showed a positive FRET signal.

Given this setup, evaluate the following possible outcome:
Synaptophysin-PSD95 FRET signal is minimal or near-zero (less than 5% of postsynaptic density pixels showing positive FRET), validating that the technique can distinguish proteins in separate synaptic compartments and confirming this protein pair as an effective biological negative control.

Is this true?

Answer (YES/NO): YES